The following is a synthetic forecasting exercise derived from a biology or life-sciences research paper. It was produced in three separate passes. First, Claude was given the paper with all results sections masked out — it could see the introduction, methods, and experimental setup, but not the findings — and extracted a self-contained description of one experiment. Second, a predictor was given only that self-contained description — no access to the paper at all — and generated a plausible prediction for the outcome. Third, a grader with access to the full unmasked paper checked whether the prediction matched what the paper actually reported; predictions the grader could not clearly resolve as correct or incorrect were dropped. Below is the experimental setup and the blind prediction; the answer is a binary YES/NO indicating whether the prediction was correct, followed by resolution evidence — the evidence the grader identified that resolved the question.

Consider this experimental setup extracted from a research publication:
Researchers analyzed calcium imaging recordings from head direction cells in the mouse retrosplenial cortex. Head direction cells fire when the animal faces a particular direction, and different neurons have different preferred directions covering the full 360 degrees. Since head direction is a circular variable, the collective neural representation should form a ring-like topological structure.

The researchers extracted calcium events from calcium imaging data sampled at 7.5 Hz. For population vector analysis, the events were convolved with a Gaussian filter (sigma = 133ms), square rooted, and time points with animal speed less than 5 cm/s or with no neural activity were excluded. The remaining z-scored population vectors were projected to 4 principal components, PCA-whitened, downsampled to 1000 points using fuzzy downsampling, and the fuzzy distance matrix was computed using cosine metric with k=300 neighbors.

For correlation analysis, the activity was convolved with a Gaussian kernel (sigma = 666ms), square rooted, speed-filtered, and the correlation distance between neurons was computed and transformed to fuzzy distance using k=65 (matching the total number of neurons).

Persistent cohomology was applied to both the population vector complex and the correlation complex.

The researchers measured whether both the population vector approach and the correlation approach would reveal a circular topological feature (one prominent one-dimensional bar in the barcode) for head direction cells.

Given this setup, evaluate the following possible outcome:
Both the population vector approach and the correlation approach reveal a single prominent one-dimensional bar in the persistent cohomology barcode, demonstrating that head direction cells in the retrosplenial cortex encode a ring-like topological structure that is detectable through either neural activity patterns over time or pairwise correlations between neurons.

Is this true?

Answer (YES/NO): YES